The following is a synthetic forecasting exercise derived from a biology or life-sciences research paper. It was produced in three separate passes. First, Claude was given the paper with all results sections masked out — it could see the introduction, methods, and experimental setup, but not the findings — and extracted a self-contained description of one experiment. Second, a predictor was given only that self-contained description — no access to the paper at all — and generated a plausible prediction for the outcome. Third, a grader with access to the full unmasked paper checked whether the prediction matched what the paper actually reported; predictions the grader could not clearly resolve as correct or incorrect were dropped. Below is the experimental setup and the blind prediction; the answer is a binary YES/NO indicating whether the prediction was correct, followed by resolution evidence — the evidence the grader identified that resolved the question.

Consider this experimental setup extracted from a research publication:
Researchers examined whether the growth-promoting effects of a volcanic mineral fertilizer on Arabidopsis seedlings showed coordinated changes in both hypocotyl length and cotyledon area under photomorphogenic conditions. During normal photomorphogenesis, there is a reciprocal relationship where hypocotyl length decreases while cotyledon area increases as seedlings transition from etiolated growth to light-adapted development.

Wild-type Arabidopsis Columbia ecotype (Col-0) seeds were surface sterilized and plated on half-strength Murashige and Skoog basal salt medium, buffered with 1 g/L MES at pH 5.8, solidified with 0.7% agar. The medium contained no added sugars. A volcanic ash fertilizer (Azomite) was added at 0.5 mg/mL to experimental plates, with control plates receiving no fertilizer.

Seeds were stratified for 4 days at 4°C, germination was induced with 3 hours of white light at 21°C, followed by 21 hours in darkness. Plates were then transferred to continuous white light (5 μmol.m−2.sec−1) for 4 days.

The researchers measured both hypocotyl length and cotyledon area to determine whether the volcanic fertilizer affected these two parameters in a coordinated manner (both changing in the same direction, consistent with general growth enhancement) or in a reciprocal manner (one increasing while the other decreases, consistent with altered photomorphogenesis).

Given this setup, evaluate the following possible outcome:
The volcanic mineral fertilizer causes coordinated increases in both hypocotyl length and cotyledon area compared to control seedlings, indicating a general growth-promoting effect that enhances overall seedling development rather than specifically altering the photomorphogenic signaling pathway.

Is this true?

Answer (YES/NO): YES